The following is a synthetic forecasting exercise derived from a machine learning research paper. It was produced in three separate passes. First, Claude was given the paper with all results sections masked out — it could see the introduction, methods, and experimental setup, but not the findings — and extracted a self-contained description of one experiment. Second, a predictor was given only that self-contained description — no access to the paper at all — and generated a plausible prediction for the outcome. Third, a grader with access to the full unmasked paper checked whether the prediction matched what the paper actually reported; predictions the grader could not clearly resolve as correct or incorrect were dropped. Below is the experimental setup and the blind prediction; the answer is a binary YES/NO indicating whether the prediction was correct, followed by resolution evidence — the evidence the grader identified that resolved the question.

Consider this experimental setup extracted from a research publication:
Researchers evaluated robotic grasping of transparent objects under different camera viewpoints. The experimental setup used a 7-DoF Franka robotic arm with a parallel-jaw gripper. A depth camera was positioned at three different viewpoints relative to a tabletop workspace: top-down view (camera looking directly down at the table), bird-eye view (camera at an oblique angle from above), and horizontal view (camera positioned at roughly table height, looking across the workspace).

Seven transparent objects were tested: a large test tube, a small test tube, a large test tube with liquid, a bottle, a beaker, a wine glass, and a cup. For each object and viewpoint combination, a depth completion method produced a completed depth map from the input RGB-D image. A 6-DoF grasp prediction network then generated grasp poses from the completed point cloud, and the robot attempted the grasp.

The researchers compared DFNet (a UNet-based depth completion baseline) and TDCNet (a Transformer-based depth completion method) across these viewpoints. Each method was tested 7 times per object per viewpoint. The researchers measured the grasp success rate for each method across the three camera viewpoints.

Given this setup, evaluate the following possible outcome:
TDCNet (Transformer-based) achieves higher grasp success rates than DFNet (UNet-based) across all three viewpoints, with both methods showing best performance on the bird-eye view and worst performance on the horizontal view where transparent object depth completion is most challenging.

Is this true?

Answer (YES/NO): NO